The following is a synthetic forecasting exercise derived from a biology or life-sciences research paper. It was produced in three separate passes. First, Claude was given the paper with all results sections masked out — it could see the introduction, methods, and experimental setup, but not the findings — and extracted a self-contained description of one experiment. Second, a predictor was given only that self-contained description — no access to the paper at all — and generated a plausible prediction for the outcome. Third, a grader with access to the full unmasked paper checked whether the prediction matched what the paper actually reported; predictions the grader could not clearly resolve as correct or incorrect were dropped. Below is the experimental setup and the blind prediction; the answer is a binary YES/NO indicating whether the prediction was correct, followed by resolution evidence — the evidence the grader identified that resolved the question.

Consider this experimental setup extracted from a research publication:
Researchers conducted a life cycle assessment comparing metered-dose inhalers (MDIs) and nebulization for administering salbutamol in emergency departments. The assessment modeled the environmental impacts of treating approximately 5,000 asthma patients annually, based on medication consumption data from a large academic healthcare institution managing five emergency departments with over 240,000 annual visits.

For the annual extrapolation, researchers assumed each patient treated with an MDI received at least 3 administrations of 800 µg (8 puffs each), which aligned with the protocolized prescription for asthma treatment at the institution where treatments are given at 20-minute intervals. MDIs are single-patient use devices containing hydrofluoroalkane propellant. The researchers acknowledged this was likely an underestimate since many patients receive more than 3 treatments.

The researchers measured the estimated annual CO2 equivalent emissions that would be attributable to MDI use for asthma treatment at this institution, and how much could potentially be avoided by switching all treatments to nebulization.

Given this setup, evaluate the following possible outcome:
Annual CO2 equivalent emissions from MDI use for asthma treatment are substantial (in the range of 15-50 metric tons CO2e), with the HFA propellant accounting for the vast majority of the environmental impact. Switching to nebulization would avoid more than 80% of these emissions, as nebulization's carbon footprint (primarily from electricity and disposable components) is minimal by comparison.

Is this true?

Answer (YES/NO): NO